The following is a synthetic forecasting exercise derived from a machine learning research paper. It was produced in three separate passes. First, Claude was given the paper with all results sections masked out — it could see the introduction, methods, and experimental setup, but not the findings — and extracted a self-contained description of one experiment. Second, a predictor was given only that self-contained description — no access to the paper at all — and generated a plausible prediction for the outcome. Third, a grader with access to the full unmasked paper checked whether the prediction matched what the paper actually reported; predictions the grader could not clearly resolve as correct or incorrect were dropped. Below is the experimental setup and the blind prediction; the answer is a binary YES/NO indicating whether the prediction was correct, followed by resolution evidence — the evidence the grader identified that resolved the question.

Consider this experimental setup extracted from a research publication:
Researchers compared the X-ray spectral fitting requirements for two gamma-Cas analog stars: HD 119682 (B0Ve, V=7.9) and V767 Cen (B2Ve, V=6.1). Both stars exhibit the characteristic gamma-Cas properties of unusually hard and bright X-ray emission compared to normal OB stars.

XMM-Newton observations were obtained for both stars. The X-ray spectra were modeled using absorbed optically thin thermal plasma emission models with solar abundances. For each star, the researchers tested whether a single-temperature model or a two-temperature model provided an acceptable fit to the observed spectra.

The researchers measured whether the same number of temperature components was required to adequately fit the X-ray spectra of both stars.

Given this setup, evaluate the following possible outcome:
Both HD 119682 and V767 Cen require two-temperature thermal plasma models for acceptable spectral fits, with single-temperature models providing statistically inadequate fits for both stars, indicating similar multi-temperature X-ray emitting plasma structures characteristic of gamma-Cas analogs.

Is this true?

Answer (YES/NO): NO